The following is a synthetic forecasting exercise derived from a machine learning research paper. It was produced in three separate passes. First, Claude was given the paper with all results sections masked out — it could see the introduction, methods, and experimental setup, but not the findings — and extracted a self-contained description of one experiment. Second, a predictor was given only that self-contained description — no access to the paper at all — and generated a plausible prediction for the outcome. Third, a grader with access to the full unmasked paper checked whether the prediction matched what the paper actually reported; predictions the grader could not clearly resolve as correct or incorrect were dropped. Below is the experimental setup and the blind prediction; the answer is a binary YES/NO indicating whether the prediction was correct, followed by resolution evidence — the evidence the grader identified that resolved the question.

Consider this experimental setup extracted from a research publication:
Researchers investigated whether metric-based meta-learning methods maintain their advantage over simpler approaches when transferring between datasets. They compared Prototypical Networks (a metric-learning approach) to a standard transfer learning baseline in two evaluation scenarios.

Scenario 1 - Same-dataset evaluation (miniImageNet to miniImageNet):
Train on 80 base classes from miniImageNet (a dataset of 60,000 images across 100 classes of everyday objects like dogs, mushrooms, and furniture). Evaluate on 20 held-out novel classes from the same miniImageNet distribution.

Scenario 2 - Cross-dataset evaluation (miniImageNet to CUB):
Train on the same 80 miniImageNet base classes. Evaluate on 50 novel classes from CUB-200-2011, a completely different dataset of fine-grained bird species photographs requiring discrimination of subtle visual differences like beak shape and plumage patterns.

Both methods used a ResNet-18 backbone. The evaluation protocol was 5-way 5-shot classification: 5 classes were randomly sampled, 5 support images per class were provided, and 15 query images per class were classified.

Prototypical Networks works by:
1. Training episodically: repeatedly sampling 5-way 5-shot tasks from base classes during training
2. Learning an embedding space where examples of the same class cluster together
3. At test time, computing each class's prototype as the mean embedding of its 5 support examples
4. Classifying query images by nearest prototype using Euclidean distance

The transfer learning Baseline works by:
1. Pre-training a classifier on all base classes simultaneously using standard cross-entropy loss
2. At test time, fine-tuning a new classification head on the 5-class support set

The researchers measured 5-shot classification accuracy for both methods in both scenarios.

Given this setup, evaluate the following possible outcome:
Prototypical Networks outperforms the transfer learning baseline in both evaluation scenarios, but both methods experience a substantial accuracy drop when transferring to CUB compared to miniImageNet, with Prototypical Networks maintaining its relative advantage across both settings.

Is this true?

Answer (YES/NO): NO